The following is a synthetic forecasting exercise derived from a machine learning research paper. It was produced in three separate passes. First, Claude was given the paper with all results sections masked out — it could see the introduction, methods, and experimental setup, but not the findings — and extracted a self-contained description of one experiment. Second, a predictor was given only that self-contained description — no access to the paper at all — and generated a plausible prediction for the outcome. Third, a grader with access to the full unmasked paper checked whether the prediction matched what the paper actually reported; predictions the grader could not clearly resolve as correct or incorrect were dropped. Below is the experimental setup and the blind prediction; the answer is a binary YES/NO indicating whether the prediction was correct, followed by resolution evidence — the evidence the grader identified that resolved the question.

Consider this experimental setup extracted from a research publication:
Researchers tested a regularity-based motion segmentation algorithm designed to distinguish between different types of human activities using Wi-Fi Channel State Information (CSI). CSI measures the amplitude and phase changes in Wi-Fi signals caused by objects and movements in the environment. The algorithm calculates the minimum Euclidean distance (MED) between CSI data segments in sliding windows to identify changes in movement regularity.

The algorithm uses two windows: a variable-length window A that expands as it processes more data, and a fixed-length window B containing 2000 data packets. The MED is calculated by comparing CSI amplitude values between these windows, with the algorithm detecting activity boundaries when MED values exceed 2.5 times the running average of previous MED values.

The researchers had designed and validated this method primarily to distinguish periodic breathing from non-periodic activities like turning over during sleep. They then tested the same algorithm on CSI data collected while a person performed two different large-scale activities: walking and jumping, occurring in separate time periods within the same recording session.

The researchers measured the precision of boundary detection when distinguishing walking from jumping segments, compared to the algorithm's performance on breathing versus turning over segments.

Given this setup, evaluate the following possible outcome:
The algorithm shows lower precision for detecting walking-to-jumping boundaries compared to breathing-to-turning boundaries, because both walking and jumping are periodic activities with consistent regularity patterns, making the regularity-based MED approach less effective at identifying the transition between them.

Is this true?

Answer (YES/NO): YES